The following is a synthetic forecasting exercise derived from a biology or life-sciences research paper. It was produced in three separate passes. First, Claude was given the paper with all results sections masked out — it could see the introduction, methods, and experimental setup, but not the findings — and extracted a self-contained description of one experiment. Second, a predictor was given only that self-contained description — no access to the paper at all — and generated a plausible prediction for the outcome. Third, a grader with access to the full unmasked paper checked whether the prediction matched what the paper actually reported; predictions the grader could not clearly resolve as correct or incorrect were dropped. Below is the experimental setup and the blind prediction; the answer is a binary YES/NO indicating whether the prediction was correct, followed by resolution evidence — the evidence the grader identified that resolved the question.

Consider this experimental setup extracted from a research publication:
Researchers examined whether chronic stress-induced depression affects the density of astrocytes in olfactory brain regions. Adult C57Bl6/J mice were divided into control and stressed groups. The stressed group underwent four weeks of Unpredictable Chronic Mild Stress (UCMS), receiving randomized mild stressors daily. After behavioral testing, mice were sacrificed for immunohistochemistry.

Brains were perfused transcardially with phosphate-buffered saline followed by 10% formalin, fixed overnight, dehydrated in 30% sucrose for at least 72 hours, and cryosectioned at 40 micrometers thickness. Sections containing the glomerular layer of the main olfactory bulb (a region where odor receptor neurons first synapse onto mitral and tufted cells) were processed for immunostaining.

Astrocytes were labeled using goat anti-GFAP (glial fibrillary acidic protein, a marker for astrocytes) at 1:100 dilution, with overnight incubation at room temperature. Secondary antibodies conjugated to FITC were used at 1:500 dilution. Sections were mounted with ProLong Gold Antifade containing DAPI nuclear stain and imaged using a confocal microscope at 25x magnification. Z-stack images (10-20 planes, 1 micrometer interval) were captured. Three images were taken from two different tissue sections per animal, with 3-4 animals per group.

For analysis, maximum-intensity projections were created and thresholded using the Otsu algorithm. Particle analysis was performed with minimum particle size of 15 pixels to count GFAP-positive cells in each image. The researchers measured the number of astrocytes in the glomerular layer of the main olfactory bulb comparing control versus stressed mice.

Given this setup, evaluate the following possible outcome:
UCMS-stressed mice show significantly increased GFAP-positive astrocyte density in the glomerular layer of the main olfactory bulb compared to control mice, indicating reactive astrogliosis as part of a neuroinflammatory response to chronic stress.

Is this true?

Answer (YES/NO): NO